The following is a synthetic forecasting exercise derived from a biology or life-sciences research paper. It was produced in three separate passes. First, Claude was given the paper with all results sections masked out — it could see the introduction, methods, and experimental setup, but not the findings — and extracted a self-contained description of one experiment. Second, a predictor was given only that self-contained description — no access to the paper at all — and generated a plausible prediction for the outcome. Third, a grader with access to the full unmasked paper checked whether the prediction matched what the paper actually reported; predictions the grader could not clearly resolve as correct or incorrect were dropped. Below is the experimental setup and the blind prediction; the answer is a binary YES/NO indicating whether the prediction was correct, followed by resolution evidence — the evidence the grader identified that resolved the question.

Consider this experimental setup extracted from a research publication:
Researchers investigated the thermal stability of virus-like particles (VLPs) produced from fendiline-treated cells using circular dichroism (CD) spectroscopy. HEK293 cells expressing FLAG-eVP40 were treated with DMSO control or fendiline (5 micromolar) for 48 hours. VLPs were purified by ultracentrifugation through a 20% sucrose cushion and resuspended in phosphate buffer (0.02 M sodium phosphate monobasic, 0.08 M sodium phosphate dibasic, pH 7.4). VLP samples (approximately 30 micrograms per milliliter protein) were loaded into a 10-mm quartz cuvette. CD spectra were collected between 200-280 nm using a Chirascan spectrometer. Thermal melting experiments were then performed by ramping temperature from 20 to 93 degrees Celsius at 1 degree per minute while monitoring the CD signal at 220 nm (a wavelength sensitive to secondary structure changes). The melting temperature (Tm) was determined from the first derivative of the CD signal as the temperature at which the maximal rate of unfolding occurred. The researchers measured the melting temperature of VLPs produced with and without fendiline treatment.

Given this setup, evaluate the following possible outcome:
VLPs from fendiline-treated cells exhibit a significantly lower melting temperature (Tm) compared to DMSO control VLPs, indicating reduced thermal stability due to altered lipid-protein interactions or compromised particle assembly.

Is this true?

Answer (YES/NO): NO